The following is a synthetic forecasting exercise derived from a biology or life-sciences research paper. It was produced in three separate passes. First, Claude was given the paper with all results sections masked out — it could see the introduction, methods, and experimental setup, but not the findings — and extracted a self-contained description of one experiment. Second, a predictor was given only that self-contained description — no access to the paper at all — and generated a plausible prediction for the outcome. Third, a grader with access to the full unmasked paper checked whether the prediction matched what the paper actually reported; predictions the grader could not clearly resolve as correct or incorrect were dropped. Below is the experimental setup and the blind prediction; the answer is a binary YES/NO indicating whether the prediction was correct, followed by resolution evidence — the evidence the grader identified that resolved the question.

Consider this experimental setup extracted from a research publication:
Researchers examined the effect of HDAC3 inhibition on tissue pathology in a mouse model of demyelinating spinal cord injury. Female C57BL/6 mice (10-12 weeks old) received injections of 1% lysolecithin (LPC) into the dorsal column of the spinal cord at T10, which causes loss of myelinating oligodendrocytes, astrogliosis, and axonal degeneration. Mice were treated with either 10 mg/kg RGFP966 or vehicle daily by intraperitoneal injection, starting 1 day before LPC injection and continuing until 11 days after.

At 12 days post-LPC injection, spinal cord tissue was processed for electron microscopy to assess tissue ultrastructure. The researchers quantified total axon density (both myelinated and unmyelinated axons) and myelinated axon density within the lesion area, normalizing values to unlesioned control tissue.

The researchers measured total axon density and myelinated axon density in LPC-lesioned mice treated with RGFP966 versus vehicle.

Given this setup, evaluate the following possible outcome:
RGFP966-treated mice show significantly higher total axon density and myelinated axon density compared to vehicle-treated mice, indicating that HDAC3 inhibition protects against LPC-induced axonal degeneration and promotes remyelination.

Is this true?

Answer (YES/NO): YES